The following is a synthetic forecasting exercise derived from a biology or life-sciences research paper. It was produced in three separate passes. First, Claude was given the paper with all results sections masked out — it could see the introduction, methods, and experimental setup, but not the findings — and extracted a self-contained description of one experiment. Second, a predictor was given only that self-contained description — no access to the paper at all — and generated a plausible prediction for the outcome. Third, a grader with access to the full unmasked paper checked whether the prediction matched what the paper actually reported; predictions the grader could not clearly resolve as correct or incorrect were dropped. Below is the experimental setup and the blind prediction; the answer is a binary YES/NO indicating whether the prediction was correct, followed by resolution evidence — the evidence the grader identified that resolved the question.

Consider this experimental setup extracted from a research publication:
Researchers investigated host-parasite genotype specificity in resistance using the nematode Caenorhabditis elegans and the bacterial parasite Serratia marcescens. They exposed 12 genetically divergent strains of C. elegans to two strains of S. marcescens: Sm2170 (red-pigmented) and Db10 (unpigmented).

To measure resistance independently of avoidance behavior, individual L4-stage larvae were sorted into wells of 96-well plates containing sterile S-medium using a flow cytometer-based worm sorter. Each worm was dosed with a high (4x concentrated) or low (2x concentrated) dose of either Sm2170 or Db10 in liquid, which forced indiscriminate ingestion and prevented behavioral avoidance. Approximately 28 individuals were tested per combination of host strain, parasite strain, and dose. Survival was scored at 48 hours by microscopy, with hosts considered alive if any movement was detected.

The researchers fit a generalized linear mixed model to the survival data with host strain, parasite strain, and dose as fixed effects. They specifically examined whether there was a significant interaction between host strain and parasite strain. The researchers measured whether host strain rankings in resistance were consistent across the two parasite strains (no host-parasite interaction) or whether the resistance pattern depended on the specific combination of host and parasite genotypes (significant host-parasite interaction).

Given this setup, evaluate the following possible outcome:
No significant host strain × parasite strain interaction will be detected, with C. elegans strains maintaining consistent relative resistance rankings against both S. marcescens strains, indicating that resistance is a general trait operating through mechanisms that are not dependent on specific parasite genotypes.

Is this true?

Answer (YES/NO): NO